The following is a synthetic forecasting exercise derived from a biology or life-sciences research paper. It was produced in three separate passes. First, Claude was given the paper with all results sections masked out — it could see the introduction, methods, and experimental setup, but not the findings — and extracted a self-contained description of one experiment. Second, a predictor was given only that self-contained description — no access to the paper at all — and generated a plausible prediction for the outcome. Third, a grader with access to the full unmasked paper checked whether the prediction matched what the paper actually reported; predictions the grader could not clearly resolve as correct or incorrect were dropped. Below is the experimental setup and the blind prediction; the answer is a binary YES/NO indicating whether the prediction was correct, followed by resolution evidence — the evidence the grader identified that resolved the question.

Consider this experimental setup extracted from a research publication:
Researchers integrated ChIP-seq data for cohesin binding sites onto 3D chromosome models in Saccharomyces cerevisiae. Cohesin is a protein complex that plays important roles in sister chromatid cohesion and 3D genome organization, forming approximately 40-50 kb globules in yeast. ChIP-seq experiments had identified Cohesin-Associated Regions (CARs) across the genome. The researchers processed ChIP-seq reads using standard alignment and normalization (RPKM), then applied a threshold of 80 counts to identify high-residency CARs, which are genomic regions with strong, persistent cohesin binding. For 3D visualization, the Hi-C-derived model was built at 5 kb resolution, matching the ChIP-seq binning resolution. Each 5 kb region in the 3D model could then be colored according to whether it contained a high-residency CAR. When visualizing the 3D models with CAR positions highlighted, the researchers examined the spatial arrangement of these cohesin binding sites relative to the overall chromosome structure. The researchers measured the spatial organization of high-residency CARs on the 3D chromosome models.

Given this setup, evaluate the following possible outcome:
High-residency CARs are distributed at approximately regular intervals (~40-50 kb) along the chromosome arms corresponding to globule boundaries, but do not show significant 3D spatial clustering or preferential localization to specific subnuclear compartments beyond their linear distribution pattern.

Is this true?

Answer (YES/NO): NO